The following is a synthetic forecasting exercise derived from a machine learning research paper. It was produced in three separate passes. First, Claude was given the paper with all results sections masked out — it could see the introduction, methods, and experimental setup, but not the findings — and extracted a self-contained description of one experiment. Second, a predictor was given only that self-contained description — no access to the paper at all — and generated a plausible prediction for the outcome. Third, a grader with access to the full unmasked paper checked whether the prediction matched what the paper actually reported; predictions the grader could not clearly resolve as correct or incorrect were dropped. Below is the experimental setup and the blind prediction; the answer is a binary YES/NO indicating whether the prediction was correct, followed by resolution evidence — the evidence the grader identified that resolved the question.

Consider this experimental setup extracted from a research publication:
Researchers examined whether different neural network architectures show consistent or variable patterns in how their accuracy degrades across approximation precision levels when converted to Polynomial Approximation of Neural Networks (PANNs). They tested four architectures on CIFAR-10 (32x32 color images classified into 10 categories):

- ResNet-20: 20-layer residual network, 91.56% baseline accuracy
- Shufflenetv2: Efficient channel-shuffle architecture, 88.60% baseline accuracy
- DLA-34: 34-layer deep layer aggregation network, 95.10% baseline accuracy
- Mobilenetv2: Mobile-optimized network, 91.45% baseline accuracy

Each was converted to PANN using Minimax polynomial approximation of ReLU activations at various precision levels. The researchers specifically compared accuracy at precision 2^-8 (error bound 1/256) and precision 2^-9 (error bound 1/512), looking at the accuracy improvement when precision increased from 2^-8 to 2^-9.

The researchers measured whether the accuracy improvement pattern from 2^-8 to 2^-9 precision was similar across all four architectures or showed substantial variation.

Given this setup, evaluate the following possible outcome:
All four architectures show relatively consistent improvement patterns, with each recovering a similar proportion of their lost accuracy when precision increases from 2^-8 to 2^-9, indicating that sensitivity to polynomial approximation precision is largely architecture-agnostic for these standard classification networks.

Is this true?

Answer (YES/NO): NO